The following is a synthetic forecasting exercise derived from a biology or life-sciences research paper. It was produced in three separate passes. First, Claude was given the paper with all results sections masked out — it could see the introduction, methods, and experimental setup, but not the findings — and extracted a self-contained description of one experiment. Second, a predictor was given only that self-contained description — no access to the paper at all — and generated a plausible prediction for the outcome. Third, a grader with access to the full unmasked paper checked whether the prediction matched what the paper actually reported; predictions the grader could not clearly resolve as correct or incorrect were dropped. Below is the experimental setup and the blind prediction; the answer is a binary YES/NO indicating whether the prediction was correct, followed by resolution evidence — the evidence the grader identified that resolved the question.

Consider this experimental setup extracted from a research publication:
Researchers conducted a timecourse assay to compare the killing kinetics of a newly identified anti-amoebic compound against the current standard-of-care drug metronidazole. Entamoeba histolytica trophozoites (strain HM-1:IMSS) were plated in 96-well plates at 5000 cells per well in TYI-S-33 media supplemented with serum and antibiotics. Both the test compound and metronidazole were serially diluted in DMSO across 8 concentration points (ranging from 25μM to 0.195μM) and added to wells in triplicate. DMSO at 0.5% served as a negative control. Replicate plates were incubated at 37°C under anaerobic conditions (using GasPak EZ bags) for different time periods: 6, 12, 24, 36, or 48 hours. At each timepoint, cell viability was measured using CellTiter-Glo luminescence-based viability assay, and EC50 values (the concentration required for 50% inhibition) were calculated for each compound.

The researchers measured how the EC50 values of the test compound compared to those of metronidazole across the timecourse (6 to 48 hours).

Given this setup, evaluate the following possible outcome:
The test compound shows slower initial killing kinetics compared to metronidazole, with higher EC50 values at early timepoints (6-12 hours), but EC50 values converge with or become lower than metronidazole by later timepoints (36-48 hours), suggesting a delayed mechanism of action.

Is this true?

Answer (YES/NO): NO